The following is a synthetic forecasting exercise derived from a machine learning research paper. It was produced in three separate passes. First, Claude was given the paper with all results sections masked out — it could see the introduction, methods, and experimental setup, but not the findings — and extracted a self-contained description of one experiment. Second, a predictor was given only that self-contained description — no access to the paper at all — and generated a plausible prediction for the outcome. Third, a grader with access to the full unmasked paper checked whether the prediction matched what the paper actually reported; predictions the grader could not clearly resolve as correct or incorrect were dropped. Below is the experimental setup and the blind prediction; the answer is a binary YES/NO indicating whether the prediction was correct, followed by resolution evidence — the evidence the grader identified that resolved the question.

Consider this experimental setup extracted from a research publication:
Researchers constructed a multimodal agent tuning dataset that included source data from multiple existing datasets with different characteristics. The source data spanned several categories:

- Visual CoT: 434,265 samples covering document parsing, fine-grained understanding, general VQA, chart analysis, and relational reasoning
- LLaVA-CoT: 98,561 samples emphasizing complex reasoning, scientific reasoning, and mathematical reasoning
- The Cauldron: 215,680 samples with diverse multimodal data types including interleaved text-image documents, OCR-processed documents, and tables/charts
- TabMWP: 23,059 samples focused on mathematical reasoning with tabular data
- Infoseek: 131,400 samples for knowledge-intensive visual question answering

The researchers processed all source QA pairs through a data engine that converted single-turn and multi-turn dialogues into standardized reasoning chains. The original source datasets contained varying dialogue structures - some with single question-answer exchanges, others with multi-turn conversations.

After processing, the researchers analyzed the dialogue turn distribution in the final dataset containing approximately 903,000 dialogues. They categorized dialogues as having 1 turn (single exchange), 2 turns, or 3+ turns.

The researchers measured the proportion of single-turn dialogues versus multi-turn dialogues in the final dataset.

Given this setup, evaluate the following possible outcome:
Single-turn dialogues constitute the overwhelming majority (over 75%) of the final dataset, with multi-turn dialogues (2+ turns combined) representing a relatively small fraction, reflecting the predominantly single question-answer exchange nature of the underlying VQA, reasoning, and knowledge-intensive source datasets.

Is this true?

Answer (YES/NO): YES